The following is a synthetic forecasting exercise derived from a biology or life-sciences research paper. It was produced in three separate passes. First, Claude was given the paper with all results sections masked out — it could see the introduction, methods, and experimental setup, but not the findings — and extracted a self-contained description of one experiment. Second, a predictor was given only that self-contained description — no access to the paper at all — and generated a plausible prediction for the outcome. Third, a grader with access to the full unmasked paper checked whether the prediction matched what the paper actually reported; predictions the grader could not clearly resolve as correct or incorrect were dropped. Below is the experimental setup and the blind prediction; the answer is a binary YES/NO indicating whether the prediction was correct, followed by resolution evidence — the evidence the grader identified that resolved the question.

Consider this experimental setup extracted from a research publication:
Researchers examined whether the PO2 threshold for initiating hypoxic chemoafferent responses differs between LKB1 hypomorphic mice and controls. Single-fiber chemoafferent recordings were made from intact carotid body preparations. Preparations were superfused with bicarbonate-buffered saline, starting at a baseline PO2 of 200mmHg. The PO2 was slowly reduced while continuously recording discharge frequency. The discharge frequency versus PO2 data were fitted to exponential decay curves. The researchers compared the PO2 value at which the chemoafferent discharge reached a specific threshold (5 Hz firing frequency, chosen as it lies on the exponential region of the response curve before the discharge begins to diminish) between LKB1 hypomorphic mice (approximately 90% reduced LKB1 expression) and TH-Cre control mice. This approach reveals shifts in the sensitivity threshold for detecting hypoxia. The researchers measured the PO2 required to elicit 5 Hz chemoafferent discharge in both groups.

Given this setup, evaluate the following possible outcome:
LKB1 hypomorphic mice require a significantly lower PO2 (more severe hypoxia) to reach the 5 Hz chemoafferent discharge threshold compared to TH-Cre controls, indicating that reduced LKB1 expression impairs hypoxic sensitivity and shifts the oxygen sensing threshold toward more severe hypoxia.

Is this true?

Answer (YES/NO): YES